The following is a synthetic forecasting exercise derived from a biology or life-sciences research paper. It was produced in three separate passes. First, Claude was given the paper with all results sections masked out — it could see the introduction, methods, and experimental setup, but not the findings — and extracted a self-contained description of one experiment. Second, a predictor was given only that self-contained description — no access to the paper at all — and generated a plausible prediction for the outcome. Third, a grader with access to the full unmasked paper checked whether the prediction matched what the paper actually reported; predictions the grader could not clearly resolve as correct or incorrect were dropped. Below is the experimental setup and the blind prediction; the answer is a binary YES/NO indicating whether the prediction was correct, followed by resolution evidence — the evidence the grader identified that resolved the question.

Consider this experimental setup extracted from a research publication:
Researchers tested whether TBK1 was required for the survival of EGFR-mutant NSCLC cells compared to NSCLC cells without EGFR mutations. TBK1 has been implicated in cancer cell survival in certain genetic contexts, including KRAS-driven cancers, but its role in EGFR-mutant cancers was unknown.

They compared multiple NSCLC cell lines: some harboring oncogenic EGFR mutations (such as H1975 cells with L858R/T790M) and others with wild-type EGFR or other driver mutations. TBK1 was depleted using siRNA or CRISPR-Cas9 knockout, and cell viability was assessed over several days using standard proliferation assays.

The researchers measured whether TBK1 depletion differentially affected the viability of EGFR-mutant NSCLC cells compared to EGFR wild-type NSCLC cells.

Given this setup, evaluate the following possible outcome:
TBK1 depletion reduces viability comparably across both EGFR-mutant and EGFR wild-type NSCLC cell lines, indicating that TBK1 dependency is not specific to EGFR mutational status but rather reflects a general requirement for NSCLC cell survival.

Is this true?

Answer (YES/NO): NO